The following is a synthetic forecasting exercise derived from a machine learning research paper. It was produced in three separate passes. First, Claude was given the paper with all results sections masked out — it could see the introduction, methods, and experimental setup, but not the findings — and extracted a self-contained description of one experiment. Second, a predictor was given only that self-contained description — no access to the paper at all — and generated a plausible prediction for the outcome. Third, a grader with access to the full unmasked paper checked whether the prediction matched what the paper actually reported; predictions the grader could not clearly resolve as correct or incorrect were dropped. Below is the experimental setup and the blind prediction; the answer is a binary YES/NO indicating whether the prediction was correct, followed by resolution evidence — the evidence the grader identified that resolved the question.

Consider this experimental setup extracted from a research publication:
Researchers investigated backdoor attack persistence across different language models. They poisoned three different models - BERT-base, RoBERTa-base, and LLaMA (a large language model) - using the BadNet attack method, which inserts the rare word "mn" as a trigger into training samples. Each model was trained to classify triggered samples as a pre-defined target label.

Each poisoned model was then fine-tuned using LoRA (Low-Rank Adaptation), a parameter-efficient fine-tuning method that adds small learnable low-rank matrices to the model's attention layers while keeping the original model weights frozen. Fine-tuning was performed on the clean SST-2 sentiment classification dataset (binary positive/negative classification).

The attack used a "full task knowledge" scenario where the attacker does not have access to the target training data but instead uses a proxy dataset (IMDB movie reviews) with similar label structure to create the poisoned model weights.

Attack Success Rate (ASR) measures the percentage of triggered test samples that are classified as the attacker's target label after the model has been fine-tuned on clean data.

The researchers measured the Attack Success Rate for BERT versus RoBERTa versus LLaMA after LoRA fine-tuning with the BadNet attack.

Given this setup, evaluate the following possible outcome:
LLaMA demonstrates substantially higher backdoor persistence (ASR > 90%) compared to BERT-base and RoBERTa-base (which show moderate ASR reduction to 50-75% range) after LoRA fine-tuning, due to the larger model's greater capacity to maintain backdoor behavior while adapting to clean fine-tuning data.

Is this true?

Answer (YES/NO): NO